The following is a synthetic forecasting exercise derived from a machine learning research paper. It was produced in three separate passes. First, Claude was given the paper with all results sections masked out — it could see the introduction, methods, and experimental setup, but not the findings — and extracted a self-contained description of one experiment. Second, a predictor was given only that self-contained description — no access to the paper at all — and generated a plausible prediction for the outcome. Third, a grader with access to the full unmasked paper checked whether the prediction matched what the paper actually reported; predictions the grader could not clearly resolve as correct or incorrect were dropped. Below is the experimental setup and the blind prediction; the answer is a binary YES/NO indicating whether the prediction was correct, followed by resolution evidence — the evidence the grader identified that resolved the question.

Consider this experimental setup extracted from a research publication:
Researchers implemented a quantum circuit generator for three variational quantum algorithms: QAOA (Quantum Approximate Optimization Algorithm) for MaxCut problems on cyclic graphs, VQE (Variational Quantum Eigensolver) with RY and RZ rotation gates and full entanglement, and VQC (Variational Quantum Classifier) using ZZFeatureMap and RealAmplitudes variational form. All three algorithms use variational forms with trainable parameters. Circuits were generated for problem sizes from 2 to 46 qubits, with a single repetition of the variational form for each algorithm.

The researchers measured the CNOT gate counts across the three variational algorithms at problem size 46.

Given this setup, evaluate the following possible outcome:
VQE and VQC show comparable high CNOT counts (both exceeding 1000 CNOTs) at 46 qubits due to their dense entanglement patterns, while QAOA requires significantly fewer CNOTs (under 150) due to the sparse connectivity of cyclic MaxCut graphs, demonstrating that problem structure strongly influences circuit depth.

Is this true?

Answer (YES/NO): NO